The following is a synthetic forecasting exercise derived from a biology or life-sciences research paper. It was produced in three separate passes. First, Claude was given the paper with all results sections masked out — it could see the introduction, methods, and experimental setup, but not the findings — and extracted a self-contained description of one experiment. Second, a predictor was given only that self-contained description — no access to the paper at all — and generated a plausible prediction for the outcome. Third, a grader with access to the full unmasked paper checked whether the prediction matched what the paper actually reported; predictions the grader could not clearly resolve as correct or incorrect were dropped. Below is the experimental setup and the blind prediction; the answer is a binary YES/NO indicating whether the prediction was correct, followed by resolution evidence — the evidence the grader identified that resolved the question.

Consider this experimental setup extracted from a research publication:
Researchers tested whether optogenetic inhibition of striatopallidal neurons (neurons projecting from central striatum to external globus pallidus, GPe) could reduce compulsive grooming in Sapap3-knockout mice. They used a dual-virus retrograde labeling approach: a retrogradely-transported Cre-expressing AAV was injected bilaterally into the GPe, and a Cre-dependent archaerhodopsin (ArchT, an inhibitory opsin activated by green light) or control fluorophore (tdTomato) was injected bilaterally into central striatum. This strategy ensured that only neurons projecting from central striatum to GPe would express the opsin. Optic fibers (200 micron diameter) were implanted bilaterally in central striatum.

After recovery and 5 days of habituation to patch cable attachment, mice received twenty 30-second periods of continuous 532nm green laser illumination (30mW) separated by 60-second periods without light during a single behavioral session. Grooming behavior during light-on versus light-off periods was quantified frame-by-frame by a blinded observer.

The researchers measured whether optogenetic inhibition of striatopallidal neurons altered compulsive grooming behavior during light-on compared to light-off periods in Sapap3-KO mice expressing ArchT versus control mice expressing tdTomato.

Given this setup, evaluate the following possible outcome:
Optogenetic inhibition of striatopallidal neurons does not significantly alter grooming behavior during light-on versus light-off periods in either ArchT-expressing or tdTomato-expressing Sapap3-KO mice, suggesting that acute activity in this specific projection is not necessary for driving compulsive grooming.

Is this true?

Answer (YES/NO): NO